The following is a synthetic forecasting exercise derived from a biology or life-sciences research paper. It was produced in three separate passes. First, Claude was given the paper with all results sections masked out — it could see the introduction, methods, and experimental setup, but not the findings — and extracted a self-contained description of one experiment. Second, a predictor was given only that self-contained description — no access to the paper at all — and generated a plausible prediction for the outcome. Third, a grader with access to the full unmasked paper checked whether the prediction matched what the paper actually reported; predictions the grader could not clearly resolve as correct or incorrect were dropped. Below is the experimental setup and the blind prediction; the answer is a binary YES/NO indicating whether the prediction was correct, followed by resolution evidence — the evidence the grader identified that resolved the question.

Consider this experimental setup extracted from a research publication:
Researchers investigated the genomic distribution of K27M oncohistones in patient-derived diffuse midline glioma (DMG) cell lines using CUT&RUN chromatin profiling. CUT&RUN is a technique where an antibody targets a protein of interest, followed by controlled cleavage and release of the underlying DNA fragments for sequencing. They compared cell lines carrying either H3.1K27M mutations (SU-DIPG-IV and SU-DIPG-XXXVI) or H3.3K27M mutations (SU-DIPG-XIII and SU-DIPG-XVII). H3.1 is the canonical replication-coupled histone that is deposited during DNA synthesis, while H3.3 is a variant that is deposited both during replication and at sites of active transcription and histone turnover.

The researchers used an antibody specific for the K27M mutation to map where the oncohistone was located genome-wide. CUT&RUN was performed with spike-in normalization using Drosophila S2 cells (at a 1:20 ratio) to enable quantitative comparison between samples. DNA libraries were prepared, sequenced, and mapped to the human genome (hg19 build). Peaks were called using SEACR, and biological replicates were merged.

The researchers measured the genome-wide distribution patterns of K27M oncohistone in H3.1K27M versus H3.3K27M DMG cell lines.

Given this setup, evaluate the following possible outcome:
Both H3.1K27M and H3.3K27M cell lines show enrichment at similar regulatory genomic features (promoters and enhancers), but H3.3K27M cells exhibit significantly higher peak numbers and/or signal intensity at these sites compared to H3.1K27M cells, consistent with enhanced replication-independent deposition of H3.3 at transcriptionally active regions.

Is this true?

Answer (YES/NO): NO